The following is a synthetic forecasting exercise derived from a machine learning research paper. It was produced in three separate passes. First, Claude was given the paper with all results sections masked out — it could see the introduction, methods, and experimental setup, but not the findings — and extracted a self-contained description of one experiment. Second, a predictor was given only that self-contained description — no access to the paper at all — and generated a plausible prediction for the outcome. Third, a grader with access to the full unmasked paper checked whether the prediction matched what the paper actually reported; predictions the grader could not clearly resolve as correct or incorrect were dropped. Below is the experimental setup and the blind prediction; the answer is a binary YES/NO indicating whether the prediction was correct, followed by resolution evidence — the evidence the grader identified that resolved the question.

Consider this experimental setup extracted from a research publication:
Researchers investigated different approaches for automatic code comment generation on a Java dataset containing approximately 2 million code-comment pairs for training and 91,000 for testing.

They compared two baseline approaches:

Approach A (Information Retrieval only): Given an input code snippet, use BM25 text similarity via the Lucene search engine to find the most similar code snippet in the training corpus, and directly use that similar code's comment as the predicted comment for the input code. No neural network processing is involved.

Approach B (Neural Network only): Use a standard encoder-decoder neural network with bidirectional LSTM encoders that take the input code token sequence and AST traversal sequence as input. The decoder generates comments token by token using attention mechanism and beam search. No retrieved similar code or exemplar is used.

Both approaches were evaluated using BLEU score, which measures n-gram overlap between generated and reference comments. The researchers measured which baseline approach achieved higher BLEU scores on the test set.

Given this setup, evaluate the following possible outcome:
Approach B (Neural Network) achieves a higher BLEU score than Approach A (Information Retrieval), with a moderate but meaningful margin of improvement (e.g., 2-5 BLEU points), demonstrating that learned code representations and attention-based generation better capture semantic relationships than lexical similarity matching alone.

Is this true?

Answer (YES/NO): NO